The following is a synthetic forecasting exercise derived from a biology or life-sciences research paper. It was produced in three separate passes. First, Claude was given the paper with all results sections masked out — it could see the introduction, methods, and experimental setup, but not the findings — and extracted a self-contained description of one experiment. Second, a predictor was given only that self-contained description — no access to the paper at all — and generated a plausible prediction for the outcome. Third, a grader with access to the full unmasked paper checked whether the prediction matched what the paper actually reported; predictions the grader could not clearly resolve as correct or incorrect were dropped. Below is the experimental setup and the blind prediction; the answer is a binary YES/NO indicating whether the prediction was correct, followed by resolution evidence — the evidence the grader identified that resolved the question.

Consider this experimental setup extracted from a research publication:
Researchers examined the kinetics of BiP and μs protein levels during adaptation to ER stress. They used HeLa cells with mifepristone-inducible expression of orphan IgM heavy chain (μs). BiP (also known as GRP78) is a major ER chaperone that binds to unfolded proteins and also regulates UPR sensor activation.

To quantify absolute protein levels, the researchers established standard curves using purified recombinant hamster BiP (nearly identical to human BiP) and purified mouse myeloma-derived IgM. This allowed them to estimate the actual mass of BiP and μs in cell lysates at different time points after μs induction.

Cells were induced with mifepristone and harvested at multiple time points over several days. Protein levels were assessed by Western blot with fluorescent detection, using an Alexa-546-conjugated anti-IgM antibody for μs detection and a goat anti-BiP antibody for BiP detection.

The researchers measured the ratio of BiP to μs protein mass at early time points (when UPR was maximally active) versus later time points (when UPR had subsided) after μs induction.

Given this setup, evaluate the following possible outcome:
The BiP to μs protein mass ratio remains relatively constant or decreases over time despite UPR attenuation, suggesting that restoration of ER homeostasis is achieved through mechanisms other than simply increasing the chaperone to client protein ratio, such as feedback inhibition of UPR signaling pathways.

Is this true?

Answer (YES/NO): NO